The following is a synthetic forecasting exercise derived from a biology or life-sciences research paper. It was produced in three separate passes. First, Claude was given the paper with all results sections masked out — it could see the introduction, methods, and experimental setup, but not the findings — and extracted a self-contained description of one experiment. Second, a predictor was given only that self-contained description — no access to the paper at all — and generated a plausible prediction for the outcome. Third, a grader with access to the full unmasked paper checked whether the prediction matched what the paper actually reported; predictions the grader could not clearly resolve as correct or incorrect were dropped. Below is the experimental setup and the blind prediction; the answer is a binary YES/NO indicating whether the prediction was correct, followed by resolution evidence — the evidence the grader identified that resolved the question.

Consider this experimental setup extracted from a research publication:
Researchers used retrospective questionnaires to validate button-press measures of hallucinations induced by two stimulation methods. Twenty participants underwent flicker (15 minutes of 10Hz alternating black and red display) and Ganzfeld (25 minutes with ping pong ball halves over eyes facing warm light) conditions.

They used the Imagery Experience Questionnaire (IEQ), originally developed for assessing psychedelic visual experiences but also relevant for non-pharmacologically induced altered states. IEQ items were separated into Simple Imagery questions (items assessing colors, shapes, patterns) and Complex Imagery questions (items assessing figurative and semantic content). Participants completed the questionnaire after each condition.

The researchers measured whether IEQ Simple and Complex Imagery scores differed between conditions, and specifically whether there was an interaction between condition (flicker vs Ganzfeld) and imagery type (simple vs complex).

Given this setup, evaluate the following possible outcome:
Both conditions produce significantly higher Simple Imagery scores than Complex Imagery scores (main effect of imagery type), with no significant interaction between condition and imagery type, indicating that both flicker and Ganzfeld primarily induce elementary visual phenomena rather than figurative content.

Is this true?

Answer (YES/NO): NO